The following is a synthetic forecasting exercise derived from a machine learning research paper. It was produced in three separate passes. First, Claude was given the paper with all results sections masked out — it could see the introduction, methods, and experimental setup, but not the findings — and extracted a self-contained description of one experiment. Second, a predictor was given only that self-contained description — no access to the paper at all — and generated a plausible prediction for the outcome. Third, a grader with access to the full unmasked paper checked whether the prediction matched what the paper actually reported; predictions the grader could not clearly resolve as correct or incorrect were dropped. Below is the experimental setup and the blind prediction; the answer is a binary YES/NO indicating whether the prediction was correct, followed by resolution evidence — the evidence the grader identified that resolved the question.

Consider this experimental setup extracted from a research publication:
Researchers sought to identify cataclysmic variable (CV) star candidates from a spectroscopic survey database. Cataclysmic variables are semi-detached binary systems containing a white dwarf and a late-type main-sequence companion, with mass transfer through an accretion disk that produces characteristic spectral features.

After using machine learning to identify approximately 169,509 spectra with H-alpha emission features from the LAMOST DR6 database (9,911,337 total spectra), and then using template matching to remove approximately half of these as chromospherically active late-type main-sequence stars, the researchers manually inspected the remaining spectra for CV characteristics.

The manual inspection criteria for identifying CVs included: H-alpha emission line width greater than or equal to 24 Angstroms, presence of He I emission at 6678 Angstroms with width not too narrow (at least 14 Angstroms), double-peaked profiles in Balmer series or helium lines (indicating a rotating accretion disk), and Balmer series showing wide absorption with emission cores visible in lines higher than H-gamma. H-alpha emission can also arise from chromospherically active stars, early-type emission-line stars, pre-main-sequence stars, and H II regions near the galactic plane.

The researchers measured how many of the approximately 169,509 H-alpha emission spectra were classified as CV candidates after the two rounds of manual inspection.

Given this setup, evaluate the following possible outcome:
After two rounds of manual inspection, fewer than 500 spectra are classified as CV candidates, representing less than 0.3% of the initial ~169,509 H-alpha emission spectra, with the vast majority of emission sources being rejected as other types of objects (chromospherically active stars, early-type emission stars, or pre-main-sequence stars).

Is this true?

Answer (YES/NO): YES